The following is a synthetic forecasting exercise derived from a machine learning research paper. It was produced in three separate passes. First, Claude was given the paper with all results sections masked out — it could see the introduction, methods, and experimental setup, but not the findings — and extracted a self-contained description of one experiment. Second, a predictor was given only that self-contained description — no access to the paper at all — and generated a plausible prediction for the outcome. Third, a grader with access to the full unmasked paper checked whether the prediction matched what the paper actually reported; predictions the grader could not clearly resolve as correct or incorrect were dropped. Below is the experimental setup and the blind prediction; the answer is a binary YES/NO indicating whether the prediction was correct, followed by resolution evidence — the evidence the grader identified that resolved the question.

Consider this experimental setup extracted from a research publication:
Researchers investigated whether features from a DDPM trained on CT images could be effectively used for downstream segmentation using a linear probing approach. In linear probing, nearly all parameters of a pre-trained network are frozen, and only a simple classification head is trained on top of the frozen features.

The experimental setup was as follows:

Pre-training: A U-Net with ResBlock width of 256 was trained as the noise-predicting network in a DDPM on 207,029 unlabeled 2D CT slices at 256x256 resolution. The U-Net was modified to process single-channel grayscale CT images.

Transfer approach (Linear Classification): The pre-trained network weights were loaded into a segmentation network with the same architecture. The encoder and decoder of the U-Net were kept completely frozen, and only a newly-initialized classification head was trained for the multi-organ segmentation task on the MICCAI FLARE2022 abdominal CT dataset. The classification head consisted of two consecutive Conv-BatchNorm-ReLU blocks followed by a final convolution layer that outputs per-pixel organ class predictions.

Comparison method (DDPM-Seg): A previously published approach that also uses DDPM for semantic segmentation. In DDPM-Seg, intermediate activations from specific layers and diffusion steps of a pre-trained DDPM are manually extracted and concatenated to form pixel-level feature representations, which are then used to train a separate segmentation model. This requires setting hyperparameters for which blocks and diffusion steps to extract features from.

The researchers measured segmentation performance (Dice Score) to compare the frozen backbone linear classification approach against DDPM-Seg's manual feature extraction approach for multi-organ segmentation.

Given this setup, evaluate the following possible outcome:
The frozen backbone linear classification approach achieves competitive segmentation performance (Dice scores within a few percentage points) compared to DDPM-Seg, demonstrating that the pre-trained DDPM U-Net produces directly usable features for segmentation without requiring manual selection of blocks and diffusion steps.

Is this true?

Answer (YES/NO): NO